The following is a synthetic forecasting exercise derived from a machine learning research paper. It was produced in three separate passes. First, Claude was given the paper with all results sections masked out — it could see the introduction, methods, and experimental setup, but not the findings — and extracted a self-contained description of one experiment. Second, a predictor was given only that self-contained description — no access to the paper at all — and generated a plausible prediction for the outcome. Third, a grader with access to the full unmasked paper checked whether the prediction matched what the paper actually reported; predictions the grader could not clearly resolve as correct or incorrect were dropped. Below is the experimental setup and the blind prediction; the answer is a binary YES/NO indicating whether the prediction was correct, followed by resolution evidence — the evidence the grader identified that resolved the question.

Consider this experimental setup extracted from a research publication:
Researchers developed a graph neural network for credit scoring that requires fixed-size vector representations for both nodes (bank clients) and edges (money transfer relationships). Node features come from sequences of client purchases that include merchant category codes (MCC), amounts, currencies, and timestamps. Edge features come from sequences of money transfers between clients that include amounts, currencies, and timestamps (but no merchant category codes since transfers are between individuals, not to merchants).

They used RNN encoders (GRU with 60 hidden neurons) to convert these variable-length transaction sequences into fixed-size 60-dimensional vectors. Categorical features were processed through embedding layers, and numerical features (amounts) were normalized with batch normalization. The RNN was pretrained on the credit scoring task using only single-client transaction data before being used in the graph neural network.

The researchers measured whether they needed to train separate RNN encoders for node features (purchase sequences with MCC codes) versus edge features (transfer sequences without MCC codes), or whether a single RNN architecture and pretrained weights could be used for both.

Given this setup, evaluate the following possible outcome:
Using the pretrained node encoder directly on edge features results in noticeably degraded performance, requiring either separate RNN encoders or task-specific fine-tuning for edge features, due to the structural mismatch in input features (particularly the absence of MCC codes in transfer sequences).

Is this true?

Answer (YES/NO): NO